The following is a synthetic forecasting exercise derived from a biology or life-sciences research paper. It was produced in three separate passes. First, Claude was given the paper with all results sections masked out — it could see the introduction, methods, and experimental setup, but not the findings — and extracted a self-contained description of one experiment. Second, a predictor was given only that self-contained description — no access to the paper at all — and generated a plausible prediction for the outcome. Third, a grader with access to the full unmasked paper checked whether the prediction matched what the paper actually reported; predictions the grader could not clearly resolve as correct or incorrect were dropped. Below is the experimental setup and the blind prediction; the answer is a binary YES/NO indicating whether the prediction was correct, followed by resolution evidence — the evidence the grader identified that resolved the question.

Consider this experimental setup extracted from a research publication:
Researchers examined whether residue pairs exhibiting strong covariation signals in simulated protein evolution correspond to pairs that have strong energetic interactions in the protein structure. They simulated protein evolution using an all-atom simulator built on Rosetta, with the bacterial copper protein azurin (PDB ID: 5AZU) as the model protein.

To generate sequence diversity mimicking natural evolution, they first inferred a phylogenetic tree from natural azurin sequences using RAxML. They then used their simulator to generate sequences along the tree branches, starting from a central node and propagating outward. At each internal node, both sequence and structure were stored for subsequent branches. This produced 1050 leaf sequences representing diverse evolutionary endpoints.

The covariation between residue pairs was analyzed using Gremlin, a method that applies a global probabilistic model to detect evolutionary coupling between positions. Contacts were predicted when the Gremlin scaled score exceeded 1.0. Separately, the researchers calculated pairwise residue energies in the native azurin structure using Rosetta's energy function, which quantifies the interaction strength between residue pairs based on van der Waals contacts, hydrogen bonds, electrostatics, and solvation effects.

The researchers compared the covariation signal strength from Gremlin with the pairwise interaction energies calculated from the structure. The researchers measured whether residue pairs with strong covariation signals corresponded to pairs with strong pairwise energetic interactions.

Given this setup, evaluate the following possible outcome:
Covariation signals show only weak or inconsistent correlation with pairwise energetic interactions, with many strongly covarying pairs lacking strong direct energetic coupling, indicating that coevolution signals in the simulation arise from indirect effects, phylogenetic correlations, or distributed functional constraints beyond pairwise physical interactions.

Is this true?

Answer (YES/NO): NO